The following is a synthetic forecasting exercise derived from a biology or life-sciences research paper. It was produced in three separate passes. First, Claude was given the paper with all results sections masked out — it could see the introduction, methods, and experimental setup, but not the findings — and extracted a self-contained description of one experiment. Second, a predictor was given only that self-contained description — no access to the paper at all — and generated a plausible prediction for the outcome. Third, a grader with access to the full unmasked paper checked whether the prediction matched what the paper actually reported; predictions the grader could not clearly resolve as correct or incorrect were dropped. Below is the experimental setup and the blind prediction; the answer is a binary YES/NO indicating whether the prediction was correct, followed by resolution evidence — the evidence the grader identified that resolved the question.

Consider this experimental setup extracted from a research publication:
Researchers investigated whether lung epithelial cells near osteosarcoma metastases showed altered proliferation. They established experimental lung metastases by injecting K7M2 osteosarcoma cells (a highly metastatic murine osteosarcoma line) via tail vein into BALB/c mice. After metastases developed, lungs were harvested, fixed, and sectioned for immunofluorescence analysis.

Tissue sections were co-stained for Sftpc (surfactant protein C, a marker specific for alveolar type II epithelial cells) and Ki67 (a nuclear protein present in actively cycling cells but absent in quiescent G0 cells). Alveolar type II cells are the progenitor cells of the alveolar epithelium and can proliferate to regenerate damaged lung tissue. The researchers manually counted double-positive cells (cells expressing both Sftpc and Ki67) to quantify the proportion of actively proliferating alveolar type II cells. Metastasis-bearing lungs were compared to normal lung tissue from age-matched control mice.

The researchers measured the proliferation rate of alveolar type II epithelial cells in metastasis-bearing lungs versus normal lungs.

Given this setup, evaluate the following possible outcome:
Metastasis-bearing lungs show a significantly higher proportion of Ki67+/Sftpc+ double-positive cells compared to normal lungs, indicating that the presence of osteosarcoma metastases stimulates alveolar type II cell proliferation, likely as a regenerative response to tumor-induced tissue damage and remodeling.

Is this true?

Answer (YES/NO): YES